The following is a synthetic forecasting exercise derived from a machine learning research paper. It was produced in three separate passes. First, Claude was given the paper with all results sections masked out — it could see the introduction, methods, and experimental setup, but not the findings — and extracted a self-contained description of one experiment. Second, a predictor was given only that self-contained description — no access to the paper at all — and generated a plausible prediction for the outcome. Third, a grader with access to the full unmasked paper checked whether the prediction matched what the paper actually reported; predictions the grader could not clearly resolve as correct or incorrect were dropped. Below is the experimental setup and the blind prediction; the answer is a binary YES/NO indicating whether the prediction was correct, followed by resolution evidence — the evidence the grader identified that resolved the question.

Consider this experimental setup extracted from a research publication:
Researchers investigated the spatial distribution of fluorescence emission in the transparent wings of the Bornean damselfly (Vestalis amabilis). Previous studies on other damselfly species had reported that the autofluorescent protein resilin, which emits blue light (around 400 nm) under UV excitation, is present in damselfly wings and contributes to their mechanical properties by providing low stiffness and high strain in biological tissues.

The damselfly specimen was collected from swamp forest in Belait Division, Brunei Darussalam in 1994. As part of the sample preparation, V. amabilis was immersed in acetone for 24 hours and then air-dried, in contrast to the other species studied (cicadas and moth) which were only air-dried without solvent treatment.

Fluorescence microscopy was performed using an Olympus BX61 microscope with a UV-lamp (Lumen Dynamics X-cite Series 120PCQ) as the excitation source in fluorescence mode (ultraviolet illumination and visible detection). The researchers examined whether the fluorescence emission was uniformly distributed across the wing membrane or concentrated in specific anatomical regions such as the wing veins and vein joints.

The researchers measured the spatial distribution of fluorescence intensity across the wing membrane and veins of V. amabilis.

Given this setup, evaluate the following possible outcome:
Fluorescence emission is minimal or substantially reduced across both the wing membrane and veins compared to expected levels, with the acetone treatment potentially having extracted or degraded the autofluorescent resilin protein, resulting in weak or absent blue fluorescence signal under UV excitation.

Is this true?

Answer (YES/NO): NO